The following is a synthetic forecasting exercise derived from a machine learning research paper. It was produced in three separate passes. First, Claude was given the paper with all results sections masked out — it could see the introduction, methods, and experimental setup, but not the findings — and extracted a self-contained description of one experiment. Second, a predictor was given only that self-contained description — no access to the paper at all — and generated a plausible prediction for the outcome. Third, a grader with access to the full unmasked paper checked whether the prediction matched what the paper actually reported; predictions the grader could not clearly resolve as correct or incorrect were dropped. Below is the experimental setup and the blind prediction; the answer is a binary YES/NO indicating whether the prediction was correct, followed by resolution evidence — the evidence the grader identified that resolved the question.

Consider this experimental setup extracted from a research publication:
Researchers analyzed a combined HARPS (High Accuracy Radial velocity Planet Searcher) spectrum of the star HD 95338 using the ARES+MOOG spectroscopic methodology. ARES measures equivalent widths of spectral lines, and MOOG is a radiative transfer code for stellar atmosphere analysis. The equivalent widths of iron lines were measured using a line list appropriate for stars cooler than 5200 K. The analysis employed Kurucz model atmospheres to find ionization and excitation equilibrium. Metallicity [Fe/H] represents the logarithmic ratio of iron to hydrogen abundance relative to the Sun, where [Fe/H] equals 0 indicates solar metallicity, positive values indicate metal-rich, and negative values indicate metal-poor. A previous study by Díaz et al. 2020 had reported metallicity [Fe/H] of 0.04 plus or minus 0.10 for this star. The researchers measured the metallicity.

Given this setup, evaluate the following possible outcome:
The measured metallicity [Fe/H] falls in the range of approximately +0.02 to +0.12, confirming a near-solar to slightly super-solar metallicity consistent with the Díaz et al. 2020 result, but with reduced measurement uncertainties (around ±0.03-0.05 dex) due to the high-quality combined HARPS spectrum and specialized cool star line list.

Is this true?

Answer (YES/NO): YES